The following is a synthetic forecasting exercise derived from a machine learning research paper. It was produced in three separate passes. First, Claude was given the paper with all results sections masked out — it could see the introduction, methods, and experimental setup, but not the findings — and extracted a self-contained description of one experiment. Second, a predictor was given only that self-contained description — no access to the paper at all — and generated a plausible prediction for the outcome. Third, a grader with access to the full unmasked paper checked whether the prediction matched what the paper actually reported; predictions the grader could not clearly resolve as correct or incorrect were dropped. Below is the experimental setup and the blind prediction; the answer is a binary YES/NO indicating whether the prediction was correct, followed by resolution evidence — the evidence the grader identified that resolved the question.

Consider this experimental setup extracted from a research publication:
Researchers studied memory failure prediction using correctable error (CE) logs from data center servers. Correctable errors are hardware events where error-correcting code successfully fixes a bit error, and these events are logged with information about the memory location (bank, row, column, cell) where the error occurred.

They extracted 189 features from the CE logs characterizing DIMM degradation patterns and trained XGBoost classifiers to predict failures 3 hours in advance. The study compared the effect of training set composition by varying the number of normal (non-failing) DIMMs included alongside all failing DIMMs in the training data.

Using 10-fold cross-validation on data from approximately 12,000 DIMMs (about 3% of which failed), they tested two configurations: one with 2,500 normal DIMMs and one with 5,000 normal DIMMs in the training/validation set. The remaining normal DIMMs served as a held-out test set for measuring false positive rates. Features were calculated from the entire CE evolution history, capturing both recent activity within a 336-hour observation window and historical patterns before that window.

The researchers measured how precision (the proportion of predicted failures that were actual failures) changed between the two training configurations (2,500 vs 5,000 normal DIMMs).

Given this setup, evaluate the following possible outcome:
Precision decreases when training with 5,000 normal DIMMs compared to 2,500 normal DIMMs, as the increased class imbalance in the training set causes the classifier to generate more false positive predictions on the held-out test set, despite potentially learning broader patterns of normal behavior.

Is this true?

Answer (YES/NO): NO